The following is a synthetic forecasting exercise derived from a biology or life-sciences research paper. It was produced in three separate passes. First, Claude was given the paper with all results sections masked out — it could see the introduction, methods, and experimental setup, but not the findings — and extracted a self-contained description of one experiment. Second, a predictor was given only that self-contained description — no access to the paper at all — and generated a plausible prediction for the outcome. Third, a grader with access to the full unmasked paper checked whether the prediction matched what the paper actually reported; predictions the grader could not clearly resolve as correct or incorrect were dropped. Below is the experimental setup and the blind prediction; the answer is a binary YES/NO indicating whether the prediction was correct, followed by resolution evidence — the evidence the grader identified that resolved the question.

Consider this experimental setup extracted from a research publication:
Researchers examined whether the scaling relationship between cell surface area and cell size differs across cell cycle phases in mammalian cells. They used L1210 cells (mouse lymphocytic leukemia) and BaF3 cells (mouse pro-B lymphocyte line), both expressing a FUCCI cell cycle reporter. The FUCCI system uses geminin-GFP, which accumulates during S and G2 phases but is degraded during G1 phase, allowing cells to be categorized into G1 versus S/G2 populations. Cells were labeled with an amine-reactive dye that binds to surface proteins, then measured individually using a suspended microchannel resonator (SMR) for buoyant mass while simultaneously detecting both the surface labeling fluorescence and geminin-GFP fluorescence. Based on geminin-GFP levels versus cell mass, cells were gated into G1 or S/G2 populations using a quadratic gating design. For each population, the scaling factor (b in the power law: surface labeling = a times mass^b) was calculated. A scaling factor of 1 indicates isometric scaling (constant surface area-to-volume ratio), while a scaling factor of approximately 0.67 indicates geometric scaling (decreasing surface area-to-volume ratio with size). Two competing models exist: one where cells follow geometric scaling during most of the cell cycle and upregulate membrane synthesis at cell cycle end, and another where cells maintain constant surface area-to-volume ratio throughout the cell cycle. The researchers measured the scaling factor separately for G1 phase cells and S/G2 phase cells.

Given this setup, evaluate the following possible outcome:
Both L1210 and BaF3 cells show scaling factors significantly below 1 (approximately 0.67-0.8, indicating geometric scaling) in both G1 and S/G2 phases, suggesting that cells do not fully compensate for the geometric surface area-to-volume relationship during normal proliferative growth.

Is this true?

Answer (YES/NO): NO